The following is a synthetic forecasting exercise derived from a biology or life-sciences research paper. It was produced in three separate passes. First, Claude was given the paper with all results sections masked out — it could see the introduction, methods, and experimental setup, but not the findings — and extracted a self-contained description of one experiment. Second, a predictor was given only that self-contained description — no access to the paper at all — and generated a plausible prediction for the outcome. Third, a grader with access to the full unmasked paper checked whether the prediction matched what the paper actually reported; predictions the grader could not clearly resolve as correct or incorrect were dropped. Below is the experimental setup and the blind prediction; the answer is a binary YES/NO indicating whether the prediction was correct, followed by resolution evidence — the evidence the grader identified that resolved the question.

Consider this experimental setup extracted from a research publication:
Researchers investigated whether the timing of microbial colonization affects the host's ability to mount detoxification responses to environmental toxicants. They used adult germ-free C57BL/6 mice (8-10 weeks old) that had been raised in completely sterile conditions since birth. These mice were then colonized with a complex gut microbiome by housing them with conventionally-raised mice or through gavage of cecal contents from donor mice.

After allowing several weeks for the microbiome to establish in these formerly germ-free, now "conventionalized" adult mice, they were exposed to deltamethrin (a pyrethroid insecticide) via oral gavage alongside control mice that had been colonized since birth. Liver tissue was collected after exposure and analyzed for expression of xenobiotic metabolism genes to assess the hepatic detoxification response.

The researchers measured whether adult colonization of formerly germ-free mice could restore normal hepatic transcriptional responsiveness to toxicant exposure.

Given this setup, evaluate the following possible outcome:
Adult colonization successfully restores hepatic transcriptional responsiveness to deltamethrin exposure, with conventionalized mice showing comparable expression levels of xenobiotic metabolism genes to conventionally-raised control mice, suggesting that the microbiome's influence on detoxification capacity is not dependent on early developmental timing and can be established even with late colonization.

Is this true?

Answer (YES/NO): NO